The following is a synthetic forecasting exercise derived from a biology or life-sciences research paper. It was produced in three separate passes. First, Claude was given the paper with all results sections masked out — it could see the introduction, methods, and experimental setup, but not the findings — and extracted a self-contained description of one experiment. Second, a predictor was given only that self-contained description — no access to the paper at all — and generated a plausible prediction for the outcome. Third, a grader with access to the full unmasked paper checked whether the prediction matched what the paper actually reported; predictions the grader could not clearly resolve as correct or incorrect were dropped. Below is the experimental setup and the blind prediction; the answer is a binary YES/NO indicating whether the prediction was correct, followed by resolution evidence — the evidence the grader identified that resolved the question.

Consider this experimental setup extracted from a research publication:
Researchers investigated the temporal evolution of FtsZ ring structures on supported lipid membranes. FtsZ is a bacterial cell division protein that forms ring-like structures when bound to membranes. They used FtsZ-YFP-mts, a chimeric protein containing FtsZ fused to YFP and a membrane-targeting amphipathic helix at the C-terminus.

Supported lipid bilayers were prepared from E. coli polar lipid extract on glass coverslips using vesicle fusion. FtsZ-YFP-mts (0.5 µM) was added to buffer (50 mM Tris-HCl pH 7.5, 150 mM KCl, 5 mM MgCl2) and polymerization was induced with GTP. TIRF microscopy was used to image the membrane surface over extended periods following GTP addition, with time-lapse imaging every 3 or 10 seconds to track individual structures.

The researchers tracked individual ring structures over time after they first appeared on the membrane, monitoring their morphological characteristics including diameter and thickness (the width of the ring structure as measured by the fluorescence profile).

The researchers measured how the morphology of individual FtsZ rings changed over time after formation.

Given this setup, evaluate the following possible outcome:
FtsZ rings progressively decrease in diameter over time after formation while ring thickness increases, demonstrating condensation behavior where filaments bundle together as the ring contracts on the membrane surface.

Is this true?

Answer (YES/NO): NO